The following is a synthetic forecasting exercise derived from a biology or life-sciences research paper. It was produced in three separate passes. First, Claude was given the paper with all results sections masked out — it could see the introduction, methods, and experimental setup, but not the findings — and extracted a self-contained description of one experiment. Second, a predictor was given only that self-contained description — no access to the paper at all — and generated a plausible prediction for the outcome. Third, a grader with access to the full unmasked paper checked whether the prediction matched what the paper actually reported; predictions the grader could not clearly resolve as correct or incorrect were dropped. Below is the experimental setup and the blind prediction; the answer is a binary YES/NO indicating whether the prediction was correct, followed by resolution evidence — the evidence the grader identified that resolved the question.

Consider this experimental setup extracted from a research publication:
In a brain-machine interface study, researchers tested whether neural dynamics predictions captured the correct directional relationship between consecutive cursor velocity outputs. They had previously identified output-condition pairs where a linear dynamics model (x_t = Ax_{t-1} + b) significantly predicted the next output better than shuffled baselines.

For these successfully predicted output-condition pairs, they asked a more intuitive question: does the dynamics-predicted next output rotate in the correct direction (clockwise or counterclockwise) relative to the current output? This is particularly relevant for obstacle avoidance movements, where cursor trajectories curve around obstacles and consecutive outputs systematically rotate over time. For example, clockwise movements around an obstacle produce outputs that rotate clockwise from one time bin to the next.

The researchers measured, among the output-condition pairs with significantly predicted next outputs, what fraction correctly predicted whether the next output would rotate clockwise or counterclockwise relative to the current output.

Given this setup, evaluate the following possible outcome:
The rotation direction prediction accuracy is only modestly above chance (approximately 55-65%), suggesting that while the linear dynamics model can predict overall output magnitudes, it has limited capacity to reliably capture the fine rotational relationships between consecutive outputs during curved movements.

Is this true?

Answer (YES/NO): NO